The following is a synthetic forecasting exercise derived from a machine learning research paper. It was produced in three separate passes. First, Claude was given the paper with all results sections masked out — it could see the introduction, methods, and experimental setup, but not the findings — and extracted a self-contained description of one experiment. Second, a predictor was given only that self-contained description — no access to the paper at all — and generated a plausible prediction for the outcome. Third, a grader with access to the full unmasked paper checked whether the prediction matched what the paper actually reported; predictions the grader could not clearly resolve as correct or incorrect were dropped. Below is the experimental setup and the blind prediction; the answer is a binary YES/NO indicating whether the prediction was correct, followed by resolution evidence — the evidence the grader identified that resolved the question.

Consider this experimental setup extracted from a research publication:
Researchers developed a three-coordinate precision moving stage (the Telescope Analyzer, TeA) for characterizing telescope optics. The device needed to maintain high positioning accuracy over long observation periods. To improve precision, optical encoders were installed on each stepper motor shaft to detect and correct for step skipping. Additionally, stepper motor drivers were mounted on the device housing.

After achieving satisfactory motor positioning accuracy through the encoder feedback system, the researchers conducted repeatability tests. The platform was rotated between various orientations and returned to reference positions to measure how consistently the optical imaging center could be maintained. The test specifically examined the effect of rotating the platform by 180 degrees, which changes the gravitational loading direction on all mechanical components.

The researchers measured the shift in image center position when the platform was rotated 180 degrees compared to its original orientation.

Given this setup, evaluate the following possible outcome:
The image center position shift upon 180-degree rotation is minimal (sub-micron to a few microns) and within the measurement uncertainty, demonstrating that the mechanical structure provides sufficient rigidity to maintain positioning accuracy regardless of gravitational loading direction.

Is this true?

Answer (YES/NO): NO